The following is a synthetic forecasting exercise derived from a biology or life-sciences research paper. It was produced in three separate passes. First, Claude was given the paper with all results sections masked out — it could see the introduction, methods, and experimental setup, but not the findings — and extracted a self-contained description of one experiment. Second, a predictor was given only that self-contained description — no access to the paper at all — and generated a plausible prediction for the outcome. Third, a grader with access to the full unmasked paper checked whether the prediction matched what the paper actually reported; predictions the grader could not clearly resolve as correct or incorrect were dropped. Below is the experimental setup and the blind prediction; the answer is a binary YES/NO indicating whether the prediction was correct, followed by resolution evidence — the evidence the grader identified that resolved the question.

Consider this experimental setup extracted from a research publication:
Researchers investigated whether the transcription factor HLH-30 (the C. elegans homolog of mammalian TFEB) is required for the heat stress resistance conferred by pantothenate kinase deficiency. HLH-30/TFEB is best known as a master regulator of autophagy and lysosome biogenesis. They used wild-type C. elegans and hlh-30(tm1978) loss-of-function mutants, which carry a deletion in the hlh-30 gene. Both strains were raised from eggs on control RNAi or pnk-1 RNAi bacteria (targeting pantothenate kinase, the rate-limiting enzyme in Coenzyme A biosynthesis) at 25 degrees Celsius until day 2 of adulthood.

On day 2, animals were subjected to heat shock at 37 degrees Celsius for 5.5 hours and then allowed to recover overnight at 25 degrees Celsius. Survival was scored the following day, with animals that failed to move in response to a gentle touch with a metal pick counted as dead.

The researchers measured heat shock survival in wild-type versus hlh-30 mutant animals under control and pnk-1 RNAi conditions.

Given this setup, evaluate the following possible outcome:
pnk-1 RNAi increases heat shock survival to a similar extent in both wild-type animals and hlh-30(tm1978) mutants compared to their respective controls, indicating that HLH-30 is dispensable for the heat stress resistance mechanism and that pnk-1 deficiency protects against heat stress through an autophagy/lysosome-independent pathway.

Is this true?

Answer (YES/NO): NO